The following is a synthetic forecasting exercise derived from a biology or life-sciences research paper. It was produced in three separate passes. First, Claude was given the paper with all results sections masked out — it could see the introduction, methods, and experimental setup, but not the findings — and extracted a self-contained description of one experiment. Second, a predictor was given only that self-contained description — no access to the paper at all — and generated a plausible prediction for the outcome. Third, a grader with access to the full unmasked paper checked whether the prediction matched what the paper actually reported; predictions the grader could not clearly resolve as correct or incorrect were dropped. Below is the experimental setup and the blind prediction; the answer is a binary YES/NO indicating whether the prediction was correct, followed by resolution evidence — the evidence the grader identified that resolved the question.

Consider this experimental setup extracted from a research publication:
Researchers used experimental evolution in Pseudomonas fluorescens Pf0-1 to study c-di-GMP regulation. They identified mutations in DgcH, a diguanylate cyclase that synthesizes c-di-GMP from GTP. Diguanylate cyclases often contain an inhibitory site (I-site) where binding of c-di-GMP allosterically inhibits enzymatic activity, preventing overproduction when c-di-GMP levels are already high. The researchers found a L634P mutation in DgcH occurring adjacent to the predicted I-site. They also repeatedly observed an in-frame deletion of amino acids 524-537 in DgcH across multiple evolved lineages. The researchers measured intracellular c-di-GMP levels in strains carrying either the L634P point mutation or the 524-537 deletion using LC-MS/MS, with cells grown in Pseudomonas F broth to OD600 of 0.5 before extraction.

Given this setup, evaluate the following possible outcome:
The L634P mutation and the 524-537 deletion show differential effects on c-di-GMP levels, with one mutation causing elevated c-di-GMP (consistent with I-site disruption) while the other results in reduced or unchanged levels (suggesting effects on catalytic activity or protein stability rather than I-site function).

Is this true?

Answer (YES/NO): YES